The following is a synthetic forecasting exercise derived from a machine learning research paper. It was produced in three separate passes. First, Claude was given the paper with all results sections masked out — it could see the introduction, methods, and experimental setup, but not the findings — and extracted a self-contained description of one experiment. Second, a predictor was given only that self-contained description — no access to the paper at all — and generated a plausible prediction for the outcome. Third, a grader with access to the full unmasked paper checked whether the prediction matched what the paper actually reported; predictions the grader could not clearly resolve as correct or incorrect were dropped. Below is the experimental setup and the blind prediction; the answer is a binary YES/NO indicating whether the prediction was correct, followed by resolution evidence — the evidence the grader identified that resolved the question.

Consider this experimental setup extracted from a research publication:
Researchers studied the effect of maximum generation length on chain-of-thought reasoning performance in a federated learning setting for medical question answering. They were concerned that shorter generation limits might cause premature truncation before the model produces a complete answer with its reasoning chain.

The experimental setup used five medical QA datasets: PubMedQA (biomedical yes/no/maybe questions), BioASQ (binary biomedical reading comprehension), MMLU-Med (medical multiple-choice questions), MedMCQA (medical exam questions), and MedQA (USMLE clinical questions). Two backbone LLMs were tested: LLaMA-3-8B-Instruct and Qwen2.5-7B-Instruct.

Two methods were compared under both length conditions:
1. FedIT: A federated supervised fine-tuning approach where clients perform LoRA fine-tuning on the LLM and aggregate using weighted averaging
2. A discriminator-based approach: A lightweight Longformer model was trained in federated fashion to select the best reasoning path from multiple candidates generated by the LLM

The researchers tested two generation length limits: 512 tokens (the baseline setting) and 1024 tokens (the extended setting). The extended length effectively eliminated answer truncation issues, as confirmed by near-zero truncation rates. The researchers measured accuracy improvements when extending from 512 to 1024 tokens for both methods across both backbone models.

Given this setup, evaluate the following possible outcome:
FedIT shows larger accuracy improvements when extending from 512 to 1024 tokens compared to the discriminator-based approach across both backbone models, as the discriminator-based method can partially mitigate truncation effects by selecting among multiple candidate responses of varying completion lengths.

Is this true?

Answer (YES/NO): NO